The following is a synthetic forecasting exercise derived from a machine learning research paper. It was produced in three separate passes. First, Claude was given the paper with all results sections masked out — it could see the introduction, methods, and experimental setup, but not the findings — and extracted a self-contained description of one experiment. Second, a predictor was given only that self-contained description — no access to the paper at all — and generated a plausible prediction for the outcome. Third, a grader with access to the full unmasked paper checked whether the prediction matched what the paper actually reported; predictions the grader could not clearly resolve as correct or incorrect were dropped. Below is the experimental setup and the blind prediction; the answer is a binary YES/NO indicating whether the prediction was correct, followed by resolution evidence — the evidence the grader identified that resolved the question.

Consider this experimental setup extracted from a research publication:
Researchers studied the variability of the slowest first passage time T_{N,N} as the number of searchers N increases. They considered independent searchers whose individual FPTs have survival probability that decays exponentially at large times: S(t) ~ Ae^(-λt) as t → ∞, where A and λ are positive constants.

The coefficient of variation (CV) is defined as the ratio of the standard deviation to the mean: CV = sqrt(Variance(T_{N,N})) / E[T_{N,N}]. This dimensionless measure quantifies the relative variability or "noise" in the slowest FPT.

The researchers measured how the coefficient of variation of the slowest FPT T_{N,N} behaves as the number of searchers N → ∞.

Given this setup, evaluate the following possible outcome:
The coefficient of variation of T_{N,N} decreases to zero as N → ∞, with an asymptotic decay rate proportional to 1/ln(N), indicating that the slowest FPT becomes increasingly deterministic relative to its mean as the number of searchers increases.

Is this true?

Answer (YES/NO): YES